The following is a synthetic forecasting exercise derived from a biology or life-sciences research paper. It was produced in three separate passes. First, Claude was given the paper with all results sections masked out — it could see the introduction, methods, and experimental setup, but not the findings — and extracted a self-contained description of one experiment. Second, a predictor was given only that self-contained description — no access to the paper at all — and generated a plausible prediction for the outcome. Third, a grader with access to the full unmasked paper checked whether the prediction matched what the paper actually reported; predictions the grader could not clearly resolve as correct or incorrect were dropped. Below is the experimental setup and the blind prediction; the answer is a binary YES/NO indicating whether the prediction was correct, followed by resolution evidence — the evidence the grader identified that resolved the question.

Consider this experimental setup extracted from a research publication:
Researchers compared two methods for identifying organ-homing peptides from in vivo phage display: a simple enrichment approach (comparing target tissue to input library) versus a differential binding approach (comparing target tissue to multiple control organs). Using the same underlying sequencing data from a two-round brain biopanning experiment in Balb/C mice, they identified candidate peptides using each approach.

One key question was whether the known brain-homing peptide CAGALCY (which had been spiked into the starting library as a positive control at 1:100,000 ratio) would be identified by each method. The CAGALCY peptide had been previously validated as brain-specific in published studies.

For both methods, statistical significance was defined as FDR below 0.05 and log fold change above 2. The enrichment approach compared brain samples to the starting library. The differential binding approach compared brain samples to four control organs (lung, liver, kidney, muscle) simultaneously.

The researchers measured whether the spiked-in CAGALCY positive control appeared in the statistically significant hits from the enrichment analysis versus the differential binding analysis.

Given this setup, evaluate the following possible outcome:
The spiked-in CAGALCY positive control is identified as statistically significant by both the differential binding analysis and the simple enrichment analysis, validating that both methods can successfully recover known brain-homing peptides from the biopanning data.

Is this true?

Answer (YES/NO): YES